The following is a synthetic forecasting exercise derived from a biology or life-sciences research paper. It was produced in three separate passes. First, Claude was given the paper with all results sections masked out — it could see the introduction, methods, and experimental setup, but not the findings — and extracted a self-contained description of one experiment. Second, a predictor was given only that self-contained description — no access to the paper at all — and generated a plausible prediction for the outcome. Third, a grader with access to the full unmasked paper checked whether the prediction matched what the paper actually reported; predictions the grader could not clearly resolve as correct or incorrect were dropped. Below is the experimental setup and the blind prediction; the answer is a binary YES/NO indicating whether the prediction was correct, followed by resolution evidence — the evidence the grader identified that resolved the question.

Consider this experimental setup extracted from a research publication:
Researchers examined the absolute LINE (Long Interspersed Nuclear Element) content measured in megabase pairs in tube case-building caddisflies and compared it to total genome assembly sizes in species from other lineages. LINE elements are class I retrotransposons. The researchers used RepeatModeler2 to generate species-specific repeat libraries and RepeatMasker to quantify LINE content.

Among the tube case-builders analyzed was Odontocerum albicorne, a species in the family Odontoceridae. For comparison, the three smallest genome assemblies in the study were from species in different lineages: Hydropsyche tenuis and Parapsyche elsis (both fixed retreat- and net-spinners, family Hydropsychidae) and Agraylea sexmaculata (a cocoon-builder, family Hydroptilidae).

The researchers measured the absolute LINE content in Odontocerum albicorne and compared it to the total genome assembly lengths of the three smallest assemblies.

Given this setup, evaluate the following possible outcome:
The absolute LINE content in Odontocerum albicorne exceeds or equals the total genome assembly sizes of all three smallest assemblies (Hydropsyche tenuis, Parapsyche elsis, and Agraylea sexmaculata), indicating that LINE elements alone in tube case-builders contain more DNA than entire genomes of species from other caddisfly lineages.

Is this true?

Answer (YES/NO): YES